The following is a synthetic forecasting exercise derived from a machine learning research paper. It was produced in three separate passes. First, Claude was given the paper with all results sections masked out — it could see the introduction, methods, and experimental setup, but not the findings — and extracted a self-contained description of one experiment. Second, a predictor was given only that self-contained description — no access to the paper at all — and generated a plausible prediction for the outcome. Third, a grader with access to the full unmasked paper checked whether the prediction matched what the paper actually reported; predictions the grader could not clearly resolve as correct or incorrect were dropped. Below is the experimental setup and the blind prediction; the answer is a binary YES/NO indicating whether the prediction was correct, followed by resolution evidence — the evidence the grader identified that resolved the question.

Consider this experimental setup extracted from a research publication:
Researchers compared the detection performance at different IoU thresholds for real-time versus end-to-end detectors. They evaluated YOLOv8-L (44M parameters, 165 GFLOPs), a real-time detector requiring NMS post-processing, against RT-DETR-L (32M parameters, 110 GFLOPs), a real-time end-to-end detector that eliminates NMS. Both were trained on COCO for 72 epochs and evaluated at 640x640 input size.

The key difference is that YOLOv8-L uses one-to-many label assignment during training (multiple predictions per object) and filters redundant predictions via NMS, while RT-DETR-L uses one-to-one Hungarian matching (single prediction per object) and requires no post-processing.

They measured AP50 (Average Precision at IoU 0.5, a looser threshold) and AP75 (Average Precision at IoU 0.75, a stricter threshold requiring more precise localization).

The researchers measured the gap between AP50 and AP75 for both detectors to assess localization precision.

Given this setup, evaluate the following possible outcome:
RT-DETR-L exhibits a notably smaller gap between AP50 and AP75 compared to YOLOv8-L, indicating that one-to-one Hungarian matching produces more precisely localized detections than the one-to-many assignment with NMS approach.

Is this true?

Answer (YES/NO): NO